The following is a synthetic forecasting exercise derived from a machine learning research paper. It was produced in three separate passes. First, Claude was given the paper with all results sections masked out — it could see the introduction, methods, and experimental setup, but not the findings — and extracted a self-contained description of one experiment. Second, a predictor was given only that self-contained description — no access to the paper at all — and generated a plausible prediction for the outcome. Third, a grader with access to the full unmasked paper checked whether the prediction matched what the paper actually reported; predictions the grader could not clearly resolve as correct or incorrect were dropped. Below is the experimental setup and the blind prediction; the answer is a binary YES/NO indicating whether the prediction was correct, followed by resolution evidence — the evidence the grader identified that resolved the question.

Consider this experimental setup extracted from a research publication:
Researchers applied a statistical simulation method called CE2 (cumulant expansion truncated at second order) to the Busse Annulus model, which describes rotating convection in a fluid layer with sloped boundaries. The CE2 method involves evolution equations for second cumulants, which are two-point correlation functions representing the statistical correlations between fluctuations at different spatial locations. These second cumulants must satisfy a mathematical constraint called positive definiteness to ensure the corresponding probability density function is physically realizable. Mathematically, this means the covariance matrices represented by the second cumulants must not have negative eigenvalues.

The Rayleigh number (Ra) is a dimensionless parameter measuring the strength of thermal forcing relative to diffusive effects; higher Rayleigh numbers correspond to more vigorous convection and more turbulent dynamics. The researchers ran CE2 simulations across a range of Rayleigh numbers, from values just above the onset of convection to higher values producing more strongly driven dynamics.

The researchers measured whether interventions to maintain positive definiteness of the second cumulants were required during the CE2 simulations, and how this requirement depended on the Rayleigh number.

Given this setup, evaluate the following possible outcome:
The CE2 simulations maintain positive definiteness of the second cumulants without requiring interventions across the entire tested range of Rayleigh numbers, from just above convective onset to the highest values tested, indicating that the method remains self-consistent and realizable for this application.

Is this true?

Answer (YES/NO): NO